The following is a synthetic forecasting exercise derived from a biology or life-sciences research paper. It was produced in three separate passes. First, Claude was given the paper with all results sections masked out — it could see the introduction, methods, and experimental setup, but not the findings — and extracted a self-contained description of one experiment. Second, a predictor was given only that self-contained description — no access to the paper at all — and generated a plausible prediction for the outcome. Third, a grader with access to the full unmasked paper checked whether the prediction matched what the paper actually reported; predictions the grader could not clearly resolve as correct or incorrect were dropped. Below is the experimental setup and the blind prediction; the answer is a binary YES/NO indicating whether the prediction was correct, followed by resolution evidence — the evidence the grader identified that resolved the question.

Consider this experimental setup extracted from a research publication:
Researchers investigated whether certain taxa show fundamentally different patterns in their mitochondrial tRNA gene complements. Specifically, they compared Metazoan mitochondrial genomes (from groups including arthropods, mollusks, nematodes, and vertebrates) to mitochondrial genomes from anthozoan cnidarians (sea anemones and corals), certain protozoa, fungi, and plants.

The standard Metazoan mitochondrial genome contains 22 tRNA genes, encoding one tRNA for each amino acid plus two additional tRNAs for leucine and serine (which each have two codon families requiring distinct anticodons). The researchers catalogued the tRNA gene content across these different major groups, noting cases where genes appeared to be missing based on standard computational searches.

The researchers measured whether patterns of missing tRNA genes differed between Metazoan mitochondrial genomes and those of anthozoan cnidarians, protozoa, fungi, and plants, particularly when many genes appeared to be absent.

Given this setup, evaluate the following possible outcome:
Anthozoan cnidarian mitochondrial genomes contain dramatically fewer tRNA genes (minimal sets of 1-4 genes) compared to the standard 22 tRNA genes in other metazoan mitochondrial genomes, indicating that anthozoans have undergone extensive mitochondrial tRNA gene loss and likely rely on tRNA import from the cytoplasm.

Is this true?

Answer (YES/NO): YES